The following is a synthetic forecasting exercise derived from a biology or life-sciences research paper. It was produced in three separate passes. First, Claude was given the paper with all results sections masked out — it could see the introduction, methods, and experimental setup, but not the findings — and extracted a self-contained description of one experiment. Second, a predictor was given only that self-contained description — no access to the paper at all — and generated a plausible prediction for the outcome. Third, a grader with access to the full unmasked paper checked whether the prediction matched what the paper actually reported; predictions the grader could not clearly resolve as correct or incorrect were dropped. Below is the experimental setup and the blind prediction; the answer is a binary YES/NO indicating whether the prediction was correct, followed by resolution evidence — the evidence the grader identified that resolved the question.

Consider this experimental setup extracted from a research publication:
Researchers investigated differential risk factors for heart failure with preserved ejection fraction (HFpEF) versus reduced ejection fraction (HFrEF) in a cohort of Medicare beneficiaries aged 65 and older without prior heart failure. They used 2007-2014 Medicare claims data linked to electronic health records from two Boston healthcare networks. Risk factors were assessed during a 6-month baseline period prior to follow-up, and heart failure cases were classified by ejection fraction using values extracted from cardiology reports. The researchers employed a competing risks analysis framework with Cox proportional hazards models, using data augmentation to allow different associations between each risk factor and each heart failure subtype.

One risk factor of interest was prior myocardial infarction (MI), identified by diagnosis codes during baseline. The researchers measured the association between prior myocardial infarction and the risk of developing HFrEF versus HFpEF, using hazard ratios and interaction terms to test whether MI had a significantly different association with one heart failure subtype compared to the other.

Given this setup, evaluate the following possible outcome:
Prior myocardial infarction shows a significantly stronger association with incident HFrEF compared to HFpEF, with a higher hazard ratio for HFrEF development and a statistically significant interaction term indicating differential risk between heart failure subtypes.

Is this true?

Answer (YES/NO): YES